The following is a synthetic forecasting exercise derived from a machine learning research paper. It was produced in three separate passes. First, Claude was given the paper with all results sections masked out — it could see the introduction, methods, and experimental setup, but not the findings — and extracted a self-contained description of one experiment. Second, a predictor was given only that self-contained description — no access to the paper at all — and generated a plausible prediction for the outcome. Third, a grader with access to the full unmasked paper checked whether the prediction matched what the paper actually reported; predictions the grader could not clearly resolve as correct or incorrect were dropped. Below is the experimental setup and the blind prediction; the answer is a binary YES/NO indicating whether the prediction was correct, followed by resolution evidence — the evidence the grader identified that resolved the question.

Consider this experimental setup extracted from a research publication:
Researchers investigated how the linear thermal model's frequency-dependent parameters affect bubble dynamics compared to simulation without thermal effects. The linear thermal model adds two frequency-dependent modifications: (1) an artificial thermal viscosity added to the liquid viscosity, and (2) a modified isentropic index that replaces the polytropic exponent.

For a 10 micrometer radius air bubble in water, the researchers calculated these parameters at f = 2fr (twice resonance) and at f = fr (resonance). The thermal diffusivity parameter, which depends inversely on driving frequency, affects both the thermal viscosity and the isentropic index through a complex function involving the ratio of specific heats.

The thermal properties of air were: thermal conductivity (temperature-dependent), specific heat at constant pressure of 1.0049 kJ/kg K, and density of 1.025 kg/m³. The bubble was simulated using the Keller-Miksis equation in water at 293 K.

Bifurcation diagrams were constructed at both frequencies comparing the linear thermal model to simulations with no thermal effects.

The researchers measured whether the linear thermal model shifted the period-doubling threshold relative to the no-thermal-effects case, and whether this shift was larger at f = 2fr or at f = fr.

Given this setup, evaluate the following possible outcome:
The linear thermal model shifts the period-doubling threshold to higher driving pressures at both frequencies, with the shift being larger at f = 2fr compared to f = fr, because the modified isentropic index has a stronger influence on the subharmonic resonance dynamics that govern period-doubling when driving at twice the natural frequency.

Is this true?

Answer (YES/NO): YES